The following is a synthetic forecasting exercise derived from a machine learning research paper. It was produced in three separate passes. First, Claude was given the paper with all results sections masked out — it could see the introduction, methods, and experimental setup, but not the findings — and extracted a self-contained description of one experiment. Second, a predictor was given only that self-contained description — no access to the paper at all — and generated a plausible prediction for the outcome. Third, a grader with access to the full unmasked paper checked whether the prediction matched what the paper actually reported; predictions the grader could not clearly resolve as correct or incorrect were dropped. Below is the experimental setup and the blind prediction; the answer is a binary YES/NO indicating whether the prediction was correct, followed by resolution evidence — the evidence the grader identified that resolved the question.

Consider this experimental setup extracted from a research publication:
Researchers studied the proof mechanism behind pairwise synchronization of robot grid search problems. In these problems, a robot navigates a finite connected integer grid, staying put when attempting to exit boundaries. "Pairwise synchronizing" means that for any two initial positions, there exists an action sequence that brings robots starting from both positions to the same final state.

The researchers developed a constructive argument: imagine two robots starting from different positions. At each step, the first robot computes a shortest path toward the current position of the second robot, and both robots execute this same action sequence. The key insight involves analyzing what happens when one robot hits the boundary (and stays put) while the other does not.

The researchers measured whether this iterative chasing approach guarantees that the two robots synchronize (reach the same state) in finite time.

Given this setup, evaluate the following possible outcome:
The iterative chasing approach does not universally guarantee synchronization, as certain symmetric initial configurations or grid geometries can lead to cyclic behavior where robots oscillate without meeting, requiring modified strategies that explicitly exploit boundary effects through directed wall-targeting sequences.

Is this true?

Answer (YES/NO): NO